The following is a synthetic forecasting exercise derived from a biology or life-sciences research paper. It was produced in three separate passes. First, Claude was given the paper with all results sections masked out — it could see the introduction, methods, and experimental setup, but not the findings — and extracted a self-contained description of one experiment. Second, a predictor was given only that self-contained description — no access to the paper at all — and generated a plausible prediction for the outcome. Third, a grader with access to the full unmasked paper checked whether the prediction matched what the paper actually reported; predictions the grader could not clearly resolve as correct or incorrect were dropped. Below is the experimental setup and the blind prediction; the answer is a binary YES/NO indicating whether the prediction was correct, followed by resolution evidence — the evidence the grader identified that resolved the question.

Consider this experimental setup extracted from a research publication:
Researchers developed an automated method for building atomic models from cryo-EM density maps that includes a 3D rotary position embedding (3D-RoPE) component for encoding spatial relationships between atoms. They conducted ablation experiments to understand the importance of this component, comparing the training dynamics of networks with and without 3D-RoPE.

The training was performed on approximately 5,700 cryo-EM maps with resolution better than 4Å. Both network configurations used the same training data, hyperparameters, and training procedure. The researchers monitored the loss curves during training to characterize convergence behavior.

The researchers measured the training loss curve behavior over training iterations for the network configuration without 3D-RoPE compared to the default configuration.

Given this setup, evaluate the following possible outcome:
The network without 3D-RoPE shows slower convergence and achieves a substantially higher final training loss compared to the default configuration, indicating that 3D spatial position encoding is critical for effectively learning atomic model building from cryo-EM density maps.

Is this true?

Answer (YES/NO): NO